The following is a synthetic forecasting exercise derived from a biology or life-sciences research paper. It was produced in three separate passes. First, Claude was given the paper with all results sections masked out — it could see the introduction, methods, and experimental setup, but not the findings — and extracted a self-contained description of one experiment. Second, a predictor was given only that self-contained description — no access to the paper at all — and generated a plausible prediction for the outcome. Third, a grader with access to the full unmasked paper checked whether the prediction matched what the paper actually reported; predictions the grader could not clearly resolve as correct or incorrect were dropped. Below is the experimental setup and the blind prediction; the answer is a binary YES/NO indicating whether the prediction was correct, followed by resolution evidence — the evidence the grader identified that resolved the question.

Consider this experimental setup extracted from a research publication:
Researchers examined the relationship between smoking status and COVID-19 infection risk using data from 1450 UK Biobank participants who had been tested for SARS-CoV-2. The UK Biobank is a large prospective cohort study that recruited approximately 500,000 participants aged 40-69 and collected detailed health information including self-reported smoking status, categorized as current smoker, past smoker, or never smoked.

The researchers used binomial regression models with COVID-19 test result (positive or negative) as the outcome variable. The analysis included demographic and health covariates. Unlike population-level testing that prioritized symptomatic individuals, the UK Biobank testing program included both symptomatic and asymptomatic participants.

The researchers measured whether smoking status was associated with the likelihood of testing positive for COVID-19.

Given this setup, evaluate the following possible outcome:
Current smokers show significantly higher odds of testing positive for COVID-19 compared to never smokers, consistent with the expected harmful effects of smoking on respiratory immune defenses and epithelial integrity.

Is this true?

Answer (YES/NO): NO